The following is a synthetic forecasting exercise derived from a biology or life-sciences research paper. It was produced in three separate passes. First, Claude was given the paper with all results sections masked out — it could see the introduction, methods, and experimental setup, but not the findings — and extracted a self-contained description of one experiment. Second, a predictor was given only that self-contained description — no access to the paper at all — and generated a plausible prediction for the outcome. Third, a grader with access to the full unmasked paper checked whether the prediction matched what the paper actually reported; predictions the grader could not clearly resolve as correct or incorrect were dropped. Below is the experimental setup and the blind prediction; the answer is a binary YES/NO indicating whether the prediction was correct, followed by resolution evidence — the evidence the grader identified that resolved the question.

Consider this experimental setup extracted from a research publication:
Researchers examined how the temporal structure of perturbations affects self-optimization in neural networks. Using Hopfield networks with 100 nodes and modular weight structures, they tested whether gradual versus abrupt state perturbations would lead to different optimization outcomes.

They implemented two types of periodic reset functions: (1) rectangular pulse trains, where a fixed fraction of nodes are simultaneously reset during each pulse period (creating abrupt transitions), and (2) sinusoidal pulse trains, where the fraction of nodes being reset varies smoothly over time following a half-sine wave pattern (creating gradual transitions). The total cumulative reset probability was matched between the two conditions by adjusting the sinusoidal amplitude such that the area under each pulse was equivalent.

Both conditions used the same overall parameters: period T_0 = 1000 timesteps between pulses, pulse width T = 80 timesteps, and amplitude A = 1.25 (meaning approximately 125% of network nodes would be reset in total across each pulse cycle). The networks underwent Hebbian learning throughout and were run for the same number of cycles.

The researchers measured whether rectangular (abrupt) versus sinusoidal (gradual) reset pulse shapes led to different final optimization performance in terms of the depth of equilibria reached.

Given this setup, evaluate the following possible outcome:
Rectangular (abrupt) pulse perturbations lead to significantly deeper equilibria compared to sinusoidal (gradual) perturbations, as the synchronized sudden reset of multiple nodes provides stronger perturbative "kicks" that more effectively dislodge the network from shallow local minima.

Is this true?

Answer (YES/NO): NO